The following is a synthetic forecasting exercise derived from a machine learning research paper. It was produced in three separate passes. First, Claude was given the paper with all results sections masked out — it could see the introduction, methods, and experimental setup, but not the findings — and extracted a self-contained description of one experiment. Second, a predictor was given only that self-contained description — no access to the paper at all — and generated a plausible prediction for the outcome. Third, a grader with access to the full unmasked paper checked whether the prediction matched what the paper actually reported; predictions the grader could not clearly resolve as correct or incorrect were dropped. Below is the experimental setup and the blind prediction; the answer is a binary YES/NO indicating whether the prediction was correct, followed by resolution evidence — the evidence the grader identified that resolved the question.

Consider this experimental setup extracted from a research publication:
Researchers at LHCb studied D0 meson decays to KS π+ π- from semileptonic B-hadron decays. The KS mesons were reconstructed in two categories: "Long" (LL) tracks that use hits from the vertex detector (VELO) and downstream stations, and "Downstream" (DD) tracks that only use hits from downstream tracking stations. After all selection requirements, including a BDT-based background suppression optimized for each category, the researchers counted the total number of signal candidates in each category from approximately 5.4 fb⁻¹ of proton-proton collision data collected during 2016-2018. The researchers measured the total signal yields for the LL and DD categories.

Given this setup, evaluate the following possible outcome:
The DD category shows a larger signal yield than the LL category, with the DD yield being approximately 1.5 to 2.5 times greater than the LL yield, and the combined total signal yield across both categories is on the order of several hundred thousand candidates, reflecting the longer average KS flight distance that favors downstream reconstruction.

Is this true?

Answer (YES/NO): NO